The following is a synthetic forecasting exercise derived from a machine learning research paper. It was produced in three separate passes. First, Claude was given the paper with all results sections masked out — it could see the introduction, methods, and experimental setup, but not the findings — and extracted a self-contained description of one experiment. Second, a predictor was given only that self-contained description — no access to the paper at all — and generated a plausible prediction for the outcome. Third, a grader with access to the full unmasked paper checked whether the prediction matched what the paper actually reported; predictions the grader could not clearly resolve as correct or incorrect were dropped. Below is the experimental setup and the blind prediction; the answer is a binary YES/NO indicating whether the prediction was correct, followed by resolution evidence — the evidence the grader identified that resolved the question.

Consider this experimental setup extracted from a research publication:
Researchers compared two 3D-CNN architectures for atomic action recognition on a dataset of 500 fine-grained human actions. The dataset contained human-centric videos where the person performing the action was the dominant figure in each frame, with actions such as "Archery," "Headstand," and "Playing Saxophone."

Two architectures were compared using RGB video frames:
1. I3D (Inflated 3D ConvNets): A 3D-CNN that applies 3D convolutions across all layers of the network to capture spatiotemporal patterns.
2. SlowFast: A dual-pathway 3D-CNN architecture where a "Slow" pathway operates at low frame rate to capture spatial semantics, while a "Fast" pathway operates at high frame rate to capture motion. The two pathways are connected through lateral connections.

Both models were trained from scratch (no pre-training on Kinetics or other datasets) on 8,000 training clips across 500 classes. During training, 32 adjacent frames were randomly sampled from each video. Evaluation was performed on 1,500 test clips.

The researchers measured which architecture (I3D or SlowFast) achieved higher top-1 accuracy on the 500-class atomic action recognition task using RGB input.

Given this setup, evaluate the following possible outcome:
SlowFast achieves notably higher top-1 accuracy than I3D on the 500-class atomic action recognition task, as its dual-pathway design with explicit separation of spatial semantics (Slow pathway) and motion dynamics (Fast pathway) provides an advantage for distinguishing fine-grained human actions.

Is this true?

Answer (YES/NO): NO